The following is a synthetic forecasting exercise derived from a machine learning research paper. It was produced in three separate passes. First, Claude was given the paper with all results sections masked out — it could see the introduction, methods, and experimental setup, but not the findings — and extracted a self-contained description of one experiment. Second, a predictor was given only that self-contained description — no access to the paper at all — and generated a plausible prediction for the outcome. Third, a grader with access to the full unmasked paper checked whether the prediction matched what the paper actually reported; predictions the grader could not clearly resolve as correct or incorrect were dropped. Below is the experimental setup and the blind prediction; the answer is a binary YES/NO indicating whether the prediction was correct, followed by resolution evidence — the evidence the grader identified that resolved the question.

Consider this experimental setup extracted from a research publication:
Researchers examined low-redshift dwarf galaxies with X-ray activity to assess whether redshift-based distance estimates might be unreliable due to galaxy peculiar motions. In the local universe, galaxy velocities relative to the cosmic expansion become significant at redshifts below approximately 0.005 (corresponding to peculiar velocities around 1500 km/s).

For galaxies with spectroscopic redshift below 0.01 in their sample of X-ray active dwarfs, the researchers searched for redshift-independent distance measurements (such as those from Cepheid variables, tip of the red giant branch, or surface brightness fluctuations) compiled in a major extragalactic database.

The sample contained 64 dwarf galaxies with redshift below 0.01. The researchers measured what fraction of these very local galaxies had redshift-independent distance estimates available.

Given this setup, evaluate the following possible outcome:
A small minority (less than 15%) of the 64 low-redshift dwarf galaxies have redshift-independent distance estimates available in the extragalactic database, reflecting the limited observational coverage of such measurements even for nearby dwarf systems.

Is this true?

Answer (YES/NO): NO